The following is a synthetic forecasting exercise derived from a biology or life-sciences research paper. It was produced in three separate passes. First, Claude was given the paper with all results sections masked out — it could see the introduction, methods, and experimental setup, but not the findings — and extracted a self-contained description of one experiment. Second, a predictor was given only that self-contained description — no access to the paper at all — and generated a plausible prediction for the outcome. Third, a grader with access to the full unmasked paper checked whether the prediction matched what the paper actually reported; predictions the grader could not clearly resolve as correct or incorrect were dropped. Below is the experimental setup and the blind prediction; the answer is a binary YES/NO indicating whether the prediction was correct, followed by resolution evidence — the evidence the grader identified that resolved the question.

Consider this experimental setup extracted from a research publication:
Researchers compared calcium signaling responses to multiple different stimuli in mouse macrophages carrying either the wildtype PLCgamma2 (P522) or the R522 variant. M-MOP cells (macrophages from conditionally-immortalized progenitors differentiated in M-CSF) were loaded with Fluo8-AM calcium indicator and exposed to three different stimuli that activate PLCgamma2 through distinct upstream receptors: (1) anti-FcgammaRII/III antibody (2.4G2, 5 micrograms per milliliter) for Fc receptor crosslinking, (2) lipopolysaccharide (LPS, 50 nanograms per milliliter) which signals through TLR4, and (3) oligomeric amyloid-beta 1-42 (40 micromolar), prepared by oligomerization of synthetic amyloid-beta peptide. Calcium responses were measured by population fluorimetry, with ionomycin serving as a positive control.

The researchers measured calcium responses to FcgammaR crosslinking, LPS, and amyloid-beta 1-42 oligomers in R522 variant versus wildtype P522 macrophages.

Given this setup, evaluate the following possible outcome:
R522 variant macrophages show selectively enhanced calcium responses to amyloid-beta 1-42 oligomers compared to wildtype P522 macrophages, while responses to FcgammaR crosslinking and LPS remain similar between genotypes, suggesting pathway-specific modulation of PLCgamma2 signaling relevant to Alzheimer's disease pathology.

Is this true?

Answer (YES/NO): NO